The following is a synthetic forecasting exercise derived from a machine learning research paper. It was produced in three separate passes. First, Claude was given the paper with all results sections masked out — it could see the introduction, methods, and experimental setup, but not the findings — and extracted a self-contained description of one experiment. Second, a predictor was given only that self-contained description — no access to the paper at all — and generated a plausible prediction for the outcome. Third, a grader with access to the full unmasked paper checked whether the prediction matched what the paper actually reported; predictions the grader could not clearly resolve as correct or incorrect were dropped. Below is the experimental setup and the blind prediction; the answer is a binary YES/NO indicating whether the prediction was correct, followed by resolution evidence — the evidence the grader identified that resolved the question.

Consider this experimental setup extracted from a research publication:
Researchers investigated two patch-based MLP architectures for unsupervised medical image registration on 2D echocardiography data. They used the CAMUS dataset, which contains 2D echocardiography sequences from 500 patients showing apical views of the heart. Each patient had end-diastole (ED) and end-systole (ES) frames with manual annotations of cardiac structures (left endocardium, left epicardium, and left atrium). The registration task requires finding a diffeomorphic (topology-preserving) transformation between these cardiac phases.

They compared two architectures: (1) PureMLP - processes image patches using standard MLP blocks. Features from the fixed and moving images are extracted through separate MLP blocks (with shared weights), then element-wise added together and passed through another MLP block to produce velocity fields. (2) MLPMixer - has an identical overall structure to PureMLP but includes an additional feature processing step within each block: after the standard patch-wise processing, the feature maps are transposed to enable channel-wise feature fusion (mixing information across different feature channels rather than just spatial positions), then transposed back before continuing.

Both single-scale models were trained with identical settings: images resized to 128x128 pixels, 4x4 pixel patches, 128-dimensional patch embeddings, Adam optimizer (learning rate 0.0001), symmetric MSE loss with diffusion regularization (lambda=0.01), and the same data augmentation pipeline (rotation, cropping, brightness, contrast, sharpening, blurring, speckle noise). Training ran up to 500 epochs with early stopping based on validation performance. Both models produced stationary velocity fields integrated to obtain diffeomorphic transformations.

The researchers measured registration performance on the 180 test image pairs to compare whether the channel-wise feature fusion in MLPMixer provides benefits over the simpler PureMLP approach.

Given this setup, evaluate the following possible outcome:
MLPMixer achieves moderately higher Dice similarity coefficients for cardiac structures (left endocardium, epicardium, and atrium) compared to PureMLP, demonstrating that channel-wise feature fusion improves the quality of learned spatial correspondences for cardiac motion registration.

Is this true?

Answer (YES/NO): NO